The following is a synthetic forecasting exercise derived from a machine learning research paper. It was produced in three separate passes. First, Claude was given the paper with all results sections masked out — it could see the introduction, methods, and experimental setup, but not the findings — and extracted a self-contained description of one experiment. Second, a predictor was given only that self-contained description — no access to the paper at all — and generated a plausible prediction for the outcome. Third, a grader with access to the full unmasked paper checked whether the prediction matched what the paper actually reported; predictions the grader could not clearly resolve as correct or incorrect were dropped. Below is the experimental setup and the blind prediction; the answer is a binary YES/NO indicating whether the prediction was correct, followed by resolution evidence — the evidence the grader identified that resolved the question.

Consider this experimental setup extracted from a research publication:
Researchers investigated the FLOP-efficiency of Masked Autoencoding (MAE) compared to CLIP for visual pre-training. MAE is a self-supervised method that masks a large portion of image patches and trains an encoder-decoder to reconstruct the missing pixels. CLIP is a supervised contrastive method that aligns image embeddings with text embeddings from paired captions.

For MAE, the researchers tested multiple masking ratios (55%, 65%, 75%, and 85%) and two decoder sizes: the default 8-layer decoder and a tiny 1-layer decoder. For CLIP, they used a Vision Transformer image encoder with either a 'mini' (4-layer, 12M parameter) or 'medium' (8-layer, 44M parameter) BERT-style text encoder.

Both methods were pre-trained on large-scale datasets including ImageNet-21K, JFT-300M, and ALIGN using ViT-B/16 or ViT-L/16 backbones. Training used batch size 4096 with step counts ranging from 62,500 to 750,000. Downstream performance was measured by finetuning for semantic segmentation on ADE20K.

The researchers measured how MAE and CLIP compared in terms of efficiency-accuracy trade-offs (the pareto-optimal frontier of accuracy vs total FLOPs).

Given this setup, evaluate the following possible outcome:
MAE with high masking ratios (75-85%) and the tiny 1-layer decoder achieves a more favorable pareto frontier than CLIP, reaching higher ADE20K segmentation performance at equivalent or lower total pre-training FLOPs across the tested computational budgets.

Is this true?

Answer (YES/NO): NO